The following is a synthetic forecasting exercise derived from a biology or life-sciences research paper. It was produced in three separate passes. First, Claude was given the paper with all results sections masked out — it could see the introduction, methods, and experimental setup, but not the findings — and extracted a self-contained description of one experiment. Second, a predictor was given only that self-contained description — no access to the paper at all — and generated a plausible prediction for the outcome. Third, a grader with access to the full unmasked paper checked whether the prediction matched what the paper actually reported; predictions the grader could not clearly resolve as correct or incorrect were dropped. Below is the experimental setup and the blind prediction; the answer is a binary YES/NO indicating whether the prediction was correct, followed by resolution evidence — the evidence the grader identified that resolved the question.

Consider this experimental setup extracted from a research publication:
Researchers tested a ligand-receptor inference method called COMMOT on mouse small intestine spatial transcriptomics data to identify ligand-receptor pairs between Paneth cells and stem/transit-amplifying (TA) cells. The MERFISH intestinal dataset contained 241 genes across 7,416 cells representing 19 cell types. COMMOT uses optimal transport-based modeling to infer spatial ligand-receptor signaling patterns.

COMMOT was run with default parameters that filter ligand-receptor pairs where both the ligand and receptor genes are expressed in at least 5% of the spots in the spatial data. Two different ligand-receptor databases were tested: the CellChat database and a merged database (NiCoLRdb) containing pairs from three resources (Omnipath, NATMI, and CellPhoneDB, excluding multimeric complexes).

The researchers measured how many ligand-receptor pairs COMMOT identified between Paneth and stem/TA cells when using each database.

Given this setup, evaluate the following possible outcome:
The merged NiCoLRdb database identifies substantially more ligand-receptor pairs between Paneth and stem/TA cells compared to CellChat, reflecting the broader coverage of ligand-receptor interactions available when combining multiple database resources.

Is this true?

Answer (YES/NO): YES